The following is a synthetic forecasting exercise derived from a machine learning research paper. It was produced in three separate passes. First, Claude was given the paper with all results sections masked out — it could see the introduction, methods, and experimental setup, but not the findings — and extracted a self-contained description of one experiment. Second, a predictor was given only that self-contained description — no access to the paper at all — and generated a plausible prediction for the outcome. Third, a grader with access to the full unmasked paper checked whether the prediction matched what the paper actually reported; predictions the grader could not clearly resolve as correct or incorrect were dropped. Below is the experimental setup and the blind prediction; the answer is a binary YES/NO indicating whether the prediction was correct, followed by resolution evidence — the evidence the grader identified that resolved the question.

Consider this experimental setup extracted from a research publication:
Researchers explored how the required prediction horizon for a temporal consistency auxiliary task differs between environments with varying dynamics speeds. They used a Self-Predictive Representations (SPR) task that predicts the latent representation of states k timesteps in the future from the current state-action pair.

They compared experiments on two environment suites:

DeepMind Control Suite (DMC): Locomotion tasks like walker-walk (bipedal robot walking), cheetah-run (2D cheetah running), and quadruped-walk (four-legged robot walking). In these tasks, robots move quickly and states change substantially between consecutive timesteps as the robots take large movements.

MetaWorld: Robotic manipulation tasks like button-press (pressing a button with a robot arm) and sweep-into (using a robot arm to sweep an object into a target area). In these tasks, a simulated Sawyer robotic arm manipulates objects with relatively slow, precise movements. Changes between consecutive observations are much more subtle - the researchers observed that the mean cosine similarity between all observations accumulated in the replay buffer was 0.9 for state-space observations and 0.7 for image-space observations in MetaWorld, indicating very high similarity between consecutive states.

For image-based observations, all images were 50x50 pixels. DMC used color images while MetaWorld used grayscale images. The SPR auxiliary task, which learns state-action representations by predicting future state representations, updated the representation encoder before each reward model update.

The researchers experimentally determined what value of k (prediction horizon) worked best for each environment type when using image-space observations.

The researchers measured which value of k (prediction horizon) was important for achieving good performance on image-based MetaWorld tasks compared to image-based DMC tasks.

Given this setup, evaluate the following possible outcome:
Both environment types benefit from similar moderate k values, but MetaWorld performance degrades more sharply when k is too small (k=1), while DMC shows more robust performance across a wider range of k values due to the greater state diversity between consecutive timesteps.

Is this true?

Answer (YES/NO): NO